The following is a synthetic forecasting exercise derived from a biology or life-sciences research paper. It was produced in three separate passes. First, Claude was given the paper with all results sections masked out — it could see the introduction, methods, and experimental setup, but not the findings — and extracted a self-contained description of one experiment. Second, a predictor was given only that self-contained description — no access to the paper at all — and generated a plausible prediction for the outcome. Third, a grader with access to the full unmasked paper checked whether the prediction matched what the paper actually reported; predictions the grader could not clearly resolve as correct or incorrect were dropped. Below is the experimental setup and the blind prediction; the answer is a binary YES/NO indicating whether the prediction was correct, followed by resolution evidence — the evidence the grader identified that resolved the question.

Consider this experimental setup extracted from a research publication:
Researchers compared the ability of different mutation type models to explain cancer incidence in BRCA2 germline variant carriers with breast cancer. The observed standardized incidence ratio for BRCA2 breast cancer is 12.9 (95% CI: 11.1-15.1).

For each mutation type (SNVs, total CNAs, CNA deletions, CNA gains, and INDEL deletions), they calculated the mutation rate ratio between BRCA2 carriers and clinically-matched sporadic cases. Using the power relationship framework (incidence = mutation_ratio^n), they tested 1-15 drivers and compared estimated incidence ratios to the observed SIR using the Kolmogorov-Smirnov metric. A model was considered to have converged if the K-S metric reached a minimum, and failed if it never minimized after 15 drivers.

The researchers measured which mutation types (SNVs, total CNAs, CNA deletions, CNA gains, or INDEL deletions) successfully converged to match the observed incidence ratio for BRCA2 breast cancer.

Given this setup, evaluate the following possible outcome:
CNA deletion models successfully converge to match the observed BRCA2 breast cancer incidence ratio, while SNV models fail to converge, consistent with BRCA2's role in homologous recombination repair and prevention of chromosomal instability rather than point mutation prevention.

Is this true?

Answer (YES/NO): NO